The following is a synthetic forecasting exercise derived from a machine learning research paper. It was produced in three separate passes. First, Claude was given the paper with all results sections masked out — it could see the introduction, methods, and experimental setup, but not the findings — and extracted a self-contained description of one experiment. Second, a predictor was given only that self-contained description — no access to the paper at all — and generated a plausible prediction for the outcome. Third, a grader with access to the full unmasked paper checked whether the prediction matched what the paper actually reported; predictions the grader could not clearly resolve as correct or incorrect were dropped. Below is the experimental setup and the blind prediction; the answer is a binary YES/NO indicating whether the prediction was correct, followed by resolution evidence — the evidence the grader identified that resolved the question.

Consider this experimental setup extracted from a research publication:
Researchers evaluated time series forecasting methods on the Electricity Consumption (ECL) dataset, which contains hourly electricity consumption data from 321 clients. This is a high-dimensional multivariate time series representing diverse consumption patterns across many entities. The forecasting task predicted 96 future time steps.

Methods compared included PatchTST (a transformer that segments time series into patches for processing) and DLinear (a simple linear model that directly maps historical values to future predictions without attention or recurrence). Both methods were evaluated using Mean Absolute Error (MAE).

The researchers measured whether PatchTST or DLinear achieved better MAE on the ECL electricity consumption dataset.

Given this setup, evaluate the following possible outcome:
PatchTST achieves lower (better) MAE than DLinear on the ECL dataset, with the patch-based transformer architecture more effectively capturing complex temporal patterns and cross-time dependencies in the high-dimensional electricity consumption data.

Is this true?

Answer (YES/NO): NO